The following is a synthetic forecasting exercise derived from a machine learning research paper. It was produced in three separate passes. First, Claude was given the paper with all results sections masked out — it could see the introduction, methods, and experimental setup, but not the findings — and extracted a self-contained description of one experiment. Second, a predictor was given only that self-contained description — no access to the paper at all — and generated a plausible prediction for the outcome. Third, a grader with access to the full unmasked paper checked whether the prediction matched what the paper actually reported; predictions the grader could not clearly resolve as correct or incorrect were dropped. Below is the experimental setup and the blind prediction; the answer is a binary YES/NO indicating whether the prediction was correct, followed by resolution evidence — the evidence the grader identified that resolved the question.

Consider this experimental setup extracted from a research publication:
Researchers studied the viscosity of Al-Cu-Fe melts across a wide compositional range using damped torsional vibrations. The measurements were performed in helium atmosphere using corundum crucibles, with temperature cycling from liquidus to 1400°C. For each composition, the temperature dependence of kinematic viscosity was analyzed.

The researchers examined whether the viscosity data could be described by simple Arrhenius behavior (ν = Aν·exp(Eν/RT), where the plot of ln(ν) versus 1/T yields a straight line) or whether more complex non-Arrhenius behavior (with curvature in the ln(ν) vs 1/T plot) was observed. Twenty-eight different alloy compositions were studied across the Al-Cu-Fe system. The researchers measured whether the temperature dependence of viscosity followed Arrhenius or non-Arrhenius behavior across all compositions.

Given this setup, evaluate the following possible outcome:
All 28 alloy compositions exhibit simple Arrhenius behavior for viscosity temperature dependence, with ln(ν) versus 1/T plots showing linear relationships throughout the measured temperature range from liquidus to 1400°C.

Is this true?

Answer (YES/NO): YES